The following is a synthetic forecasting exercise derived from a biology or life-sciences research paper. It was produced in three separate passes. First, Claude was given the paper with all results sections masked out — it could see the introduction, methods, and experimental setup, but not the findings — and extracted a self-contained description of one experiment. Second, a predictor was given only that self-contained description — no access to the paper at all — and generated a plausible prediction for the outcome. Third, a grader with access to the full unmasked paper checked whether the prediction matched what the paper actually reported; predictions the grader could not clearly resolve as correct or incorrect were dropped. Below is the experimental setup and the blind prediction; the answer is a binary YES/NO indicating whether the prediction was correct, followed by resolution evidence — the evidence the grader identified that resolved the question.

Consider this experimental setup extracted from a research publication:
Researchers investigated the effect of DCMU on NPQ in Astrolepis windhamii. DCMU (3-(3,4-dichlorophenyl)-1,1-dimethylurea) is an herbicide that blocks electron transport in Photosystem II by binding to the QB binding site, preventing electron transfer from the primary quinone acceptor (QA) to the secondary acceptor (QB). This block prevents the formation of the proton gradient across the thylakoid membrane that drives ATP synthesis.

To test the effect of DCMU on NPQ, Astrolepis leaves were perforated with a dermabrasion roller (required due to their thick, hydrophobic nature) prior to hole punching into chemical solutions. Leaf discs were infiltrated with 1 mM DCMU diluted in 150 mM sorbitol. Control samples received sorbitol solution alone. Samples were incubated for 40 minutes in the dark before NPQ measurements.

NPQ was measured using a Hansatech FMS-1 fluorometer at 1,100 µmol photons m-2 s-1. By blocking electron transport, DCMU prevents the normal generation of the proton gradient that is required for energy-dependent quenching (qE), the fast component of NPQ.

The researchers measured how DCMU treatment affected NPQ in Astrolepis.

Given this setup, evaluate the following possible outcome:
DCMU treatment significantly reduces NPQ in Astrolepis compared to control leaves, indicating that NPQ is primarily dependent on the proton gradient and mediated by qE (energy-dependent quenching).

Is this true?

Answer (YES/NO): YES